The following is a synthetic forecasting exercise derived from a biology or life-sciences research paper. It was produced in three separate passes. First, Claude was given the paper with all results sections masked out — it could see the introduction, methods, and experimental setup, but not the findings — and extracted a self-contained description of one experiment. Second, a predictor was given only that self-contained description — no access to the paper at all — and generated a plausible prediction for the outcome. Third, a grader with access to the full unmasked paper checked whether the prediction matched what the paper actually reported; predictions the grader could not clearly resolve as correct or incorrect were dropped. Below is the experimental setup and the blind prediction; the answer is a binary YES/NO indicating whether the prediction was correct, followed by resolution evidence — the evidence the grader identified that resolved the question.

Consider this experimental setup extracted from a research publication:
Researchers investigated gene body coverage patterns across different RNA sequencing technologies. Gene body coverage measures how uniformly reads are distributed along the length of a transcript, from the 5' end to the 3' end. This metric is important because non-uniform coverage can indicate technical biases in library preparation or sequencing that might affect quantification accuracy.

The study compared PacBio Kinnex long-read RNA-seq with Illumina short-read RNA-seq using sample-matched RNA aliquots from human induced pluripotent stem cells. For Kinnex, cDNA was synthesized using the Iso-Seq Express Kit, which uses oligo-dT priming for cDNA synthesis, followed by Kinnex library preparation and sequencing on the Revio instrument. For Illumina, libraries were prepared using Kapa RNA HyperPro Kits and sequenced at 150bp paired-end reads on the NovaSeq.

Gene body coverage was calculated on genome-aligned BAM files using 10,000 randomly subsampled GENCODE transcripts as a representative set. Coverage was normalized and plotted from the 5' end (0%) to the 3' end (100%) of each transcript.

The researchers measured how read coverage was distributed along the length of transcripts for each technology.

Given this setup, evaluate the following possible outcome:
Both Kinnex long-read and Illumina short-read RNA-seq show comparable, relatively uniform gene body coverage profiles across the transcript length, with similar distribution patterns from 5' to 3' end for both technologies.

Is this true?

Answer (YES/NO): NO